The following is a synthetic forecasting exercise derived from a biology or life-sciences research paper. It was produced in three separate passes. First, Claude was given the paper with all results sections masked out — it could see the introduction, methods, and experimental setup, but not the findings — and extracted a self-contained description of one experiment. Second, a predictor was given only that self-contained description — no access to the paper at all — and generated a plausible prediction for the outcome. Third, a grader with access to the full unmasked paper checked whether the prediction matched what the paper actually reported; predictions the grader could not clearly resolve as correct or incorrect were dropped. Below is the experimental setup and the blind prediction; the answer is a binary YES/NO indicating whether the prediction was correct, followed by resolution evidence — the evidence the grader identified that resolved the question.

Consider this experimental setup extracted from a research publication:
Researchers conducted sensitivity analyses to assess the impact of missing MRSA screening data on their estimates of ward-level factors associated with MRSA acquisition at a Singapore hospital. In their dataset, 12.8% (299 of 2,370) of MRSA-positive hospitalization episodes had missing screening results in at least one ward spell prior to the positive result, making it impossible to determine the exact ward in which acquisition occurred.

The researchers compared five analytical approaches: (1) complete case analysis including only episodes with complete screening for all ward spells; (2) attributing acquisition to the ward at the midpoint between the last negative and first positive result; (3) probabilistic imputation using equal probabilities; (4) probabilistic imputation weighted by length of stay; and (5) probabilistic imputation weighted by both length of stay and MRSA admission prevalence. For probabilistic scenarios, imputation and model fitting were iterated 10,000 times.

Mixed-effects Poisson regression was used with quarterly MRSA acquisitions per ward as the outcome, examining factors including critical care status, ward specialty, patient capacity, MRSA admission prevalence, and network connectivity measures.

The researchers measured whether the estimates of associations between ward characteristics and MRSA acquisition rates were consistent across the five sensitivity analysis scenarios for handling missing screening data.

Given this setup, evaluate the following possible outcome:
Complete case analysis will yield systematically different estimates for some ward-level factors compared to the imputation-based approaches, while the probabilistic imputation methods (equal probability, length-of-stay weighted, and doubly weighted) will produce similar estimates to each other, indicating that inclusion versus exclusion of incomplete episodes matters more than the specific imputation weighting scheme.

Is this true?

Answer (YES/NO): NO